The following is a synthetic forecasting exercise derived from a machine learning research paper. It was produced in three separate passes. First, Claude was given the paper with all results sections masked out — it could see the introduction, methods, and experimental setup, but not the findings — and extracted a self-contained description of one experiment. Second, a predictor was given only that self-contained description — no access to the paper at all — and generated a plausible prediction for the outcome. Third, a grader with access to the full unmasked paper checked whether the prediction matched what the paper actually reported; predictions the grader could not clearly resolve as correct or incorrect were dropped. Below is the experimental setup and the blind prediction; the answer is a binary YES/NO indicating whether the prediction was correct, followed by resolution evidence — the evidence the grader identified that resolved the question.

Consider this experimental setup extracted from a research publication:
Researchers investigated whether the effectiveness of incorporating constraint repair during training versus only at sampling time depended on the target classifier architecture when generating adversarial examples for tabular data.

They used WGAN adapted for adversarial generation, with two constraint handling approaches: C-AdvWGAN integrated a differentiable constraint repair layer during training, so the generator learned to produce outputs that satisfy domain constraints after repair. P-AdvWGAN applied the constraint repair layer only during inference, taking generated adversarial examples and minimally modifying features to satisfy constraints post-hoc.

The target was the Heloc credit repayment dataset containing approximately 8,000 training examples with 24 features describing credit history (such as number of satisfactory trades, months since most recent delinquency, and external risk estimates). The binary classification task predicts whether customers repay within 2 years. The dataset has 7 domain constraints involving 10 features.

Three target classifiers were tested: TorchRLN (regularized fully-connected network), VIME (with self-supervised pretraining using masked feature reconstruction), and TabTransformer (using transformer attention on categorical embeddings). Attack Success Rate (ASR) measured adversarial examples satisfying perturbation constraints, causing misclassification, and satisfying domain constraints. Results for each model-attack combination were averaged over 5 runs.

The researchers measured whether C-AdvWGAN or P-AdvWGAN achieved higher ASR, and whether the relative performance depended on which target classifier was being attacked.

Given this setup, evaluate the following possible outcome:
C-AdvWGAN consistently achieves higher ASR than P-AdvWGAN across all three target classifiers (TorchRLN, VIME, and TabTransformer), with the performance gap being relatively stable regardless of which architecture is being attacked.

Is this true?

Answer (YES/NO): NO